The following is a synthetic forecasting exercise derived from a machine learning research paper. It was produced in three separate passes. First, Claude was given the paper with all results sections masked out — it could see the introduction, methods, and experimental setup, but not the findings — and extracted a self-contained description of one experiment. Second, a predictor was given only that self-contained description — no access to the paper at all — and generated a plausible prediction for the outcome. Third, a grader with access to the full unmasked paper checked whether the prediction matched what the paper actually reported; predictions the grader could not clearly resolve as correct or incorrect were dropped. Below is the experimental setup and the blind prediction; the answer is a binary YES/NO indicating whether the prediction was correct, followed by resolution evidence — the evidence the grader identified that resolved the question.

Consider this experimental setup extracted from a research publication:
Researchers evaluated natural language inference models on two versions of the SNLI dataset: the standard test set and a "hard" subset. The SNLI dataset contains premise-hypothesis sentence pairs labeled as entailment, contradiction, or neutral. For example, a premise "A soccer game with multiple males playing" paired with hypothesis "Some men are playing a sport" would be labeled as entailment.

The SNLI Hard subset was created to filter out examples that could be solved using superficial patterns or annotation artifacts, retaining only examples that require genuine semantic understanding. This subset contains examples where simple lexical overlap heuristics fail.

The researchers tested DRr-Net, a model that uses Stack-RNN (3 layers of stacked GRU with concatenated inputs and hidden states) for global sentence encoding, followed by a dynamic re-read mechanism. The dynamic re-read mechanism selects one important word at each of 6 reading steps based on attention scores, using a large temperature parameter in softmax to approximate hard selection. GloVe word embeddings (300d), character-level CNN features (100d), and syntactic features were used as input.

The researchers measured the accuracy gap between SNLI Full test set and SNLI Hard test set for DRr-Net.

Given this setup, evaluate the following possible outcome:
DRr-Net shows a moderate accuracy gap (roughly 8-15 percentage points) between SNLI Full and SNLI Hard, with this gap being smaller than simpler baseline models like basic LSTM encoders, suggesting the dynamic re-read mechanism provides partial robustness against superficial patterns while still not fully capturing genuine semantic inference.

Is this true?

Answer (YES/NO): NO